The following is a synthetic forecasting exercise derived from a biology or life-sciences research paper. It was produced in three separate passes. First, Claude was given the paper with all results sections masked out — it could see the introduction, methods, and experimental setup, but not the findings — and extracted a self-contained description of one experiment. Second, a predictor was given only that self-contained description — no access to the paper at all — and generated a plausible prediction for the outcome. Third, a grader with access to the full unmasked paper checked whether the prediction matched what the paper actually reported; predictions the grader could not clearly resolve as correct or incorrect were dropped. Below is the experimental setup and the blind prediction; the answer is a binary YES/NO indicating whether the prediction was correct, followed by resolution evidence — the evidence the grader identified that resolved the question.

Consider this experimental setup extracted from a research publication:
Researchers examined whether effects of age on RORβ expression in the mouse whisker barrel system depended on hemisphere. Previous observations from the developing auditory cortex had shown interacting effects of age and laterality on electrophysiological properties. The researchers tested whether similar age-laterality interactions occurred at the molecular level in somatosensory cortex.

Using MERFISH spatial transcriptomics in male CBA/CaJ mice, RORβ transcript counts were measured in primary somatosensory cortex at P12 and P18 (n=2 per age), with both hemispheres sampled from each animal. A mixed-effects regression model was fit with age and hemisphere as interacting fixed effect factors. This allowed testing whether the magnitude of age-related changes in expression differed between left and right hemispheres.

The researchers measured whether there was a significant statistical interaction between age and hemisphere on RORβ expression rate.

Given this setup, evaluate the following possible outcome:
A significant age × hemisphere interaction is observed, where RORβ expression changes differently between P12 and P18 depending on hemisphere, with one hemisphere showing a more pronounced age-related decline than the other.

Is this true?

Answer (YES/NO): NO